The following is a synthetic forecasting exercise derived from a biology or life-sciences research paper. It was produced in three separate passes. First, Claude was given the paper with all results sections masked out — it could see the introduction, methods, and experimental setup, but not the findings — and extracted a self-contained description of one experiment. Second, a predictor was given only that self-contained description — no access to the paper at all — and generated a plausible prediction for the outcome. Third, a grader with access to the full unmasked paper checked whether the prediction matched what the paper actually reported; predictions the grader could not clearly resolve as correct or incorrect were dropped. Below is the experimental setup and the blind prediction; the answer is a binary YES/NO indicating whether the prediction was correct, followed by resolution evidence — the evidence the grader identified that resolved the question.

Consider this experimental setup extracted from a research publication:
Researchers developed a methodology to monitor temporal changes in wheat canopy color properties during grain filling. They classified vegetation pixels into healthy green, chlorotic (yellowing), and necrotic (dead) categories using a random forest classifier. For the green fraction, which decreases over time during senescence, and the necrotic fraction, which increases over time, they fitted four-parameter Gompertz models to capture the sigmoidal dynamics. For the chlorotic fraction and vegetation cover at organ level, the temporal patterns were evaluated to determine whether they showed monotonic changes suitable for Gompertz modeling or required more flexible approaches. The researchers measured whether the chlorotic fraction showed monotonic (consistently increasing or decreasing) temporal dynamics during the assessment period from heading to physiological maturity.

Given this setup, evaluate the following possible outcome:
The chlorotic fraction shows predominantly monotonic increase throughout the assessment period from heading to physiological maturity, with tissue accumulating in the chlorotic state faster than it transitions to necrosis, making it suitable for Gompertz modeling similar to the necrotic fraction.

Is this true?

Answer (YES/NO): NO